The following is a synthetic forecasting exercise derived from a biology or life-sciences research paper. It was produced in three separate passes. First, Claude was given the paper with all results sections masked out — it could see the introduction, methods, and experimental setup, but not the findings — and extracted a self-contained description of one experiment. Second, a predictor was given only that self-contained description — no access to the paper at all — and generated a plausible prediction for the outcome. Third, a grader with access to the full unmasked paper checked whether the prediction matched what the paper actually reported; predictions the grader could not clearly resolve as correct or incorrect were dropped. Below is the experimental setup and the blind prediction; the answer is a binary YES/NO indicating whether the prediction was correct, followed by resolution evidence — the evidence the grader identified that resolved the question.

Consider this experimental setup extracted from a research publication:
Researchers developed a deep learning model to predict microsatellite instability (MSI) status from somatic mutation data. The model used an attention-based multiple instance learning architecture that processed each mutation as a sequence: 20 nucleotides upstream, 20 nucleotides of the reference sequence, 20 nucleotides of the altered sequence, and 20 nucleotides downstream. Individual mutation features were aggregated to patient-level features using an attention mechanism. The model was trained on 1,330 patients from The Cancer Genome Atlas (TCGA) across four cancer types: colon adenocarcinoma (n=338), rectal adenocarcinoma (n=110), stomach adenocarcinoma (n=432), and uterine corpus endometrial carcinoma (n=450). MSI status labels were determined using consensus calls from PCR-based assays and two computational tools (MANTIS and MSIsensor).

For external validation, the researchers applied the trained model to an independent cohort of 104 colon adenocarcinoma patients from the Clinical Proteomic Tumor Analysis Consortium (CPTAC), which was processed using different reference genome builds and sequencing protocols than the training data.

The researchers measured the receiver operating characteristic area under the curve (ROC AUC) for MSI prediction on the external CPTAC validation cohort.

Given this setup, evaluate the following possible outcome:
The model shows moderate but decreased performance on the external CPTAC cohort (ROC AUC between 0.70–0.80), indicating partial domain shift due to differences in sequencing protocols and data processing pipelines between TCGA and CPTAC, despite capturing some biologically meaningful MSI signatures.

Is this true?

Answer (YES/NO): NO